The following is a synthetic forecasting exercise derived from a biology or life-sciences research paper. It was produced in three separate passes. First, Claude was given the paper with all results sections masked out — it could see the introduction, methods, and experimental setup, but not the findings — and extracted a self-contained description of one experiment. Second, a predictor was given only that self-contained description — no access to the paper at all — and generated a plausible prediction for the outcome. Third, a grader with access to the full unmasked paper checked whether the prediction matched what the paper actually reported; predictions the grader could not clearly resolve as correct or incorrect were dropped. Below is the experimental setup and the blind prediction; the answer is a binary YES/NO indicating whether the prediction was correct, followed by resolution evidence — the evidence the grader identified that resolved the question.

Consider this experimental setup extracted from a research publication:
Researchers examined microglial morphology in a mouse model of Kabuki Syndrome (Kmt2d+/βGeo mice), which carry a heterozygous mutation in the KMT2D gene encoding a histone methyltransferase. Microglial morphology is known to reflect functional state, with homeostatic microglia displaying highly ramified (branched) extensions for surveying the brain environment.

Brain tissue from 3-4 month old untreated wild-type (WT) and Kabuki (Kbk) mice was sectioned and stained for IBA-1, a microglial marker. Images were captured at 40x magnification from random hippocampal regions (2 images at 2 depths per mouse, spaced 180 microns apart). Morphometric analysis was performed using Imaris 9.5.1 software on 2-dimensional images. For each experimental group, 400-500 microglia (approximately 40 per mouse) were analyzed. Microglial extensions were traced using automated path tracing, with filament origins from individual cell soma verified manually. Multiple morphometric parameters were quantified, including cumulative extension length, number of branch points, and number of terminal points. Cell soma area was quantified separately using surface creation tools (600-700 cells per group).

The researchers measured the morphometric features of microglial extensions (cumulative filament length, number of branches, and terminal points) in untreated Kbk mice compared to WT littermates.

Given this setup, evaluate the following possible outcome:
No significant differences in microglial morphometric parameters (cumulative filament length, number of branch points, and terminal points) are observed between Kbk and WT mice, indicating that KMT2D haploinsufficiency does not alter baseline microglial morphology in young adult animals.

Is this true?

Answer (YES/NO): NO